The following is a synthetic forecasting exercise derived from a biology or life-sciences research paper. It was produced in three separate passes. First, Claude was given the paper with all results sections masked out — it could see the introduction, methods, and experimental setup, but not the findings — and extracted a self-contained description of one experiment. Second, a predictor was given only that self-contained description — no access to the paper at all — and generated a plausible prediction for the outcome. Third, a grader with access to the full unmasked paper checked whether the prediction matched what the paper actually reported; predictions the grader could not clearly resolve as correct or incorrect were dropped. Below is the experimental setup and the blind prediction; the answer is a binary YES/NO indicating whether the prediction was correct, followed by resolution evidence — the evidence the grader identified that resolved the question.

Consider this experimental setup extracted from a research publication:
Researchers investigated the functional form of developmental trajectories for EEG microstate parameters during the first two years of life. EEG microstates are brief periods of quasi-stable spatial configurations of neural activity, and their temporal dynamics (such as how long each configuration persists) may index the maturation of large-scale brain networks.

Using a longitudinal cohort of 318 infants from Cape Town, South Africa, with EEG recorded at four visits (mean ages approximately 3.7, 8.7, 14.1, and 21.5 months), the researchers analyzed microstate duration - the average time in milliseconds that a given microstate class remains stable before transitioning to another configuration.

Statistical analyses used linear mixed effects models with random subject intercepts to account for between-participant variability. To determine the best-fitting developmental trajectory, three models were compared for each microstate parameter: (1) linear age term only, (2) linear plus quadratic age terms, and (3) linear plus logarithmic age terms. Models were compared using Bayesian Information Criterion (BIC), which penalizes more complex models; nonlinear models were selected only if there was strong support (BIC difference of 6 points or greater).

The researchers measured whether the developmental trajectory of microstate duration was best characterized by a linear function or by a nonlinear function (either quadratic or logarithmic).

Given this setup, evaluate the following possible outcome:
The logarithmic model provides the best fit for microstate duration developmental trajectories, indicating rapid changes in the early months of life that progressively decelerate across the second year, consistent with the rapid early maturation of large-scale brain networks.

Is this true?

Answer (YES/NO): NO